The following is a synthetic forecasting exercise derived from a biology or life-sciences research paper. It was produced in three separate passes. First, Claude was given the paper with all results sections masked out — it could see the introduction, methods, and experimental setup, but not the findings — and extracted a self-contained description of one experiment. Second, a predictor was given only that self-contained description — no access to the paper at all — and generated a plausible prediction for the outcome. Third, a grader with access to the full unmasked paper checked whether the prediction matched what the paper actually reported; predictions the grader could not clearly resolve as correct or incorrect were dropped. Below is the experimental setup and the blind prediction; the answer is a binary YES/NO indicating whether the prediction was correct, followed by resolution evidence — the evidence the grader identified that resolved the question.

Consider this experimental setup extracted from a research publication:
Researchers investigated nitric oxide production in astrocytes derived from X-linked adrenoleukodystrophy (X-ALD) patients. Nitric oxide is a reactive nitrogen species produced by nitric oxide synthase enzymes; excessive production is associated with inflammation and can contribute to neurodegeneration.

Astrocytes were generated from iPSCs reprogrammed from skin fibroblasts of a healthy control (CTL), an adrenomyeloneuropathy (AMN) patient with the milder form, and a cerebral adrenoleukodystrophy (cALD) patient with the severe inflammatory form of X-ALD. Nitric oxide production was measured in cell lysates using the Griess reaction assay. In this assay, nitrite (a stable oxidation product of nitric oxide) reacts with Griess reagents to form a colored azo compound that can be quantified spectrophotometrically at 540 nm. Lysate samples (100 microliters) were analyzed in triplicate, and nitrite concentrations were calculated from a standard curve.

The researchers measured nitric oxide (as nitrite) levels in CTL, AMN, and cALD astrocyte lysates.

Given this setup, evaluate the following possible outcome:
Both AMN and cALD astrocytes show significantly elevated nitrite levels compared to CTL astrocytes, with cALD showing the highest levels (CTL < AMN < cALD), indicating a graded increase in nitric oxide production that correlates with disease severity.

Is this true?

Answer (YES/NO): YES